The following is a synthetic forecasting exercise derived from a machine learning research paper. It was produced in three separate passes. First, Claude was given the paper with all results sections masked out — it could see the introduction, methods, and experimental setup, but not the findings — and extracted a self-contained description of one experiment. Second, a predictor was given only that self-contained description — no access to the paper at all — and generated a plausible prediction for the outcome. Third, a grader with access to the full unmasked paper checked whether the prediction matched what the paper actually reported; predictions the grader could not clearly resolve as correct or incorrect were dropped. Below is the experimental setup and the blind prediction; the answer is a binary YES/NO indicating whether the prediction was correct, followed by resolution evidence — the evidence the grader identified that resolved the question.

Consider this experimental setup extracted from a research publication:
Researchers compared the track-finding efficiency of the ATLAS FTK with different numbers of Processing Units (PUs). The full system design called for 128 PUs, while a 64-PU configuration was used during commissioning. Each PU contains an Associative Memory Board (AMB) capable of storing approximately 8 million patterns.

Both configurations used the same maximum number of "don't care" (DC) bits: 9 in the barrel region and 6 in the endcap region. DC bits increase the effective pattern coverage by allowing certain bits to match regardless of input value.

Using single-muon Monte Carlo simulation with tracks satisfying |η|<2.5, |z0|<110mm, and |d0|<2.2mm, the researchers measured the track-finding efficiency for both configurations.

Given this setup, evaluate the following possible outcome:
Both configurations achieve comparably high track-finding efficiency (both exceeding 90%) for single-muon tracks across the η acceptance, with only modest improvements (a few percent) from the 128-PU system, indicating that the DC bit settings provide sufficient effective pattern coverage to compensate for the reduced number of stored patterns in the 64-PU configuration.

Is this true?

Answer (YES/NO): NO